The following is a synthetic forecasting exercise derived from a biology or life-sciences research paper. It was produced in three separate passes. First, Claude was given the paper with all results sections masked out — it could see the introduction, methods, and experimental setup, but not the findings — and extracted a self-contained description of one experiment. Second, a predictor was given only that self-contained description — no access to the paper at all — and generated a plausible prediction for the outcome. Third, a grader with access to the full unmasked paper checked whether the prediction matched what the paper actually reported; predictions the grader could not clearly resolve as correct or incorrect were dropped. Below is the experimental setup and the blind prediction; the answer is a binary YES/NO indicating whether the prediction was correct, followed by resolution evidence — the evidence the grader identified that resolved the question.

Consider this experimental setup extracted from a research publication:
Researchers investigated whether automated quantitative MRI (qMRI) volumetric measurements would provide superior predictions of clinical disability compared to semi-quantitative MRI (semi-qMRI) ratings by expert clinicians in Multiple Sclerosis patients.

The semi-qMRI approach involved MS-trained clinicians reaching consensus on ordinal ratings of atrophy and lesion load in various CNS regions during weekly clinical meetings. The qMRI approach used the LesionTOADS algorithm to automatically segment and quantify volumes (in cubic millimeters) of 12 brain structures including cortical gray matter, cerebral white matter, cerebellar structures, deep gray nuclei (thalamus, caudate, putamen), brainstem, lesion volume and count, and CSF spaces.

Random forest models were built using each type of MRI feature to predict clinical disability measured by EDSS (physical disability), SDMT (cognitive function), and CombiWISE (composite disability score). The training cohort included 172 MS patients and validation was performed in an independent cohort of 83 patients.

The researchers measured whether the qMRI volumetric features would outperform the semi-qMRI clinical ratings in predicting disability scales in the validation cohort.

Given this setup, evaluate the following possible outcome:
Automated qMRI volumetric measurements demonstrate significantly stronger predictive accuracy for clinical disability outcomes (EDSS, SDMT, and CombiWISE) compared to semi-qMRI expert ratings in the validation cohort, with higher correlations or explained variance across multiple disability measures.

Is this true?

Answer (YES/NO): NO